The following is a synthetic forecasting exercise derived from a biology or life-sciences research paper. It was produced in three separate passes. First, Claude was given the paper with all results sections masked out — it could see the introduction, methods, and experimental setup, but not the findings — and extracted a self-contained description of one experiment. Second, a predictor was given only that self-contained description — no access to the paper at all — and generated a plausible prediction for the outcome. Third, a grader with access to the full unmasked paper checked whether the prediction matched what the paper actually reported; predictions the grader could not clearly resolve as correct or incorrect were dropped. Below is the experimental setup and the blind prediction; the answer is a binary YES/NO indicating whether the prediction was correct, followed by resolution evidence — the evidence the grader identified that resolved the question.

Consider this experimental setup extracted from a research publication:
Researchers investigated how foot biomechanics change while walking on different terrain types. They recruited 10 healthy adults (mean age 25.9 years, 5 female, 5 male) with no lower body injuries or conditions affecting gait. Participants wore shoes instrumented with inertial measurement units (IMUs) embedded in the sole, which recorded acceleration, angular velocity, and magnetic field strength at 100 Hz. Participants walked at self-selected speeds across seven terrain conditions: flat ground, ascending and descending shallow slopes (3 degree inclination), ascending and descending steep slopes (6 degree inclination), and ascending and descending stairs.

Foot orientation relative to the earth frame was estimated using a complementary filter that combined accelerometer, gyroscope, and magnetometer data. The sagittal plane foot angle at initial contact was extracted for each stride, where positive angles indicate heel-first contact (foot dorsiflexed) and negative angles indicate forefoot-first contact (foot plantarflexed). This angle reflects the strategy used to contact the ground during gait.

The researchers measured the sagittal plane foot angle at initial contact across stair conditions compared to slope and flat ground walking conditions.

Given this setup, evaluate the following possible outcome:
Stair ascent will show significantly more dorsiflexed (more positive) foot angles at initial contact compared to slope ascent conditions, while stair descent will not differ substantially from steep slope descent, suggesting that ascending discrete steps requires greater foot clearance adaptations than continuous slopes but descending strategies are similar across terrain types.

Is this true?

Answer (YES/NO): NO